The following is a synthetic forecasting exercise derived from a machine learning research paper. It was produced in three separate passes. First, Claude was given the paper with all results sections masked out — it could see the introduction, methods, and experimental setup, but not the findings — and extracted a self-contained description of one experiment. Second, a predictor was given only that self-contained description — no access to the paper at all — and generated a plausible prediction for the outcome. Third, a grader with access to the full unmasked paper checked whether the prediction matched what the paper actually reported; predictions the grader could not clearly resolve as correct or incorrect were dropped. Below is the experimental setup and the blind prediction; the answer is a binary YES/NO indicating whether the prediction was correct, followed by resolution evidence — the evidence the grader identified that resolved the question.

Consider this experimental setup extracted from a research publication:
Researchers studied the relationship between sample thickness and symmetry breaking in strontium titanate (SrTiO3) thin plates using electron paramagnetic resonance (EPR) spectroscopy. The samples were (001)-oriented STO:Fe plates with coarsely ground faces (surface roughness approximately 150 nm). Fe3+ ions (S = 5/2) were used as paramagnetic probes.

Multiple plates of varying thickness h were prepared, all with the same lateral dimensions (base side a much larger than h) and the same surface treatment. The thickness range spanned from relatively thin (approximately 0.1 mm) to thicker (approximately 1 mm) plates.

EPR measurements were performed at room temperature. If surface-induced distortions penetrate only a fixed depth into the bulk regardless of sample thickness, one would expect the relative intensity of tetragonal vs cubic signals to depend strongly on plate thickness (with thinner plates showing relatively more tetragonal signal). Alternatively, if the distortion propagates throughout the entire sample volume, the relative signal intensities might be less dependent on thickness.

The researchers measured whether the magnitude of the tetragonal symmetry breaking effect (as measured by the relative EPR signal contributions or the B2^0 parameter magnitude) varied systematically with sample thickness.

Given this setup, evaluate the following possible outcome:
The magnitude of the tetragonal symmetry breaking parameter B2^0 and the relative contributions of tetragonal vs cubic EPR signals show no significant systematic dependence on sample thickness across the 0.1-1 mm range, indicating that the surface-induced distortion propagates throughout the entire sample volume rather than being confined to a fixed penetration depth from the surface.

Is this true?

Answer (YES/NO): NO